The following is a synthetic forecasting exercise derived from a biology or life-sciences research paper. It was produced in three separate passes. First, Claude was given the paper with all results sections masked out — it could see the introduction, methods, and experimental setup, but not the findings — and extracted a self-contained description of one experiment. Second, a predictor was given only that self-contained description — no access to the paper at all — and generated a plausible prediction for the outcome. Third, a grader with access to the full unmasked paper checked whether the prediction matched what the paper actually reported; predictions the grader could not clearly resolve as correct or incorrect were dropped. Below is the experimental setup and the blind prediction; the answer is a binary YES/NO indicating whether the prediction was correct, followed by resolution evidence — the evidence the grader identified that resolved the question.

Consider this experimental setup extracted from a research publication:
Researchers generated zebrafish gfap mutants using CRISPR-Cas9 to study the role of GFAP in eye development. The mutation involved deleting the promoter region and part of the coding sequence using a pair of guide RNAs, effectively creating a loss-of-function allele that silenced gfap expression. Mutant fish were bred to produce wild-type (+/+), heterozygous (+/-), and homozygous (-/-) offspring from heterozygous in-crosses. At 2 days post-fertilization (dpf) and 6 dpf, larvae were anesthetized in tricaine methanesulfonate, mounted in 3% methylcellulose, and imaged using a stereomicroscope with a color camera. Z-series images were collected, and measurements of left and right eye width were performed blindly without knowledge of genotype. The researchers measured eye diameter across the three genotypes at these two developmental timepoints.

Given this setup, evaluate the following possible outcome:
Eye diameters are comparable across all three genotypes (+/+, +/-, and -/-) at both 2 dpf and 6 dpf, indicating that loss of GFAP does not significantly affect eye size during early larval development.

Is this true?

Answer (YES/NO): NO